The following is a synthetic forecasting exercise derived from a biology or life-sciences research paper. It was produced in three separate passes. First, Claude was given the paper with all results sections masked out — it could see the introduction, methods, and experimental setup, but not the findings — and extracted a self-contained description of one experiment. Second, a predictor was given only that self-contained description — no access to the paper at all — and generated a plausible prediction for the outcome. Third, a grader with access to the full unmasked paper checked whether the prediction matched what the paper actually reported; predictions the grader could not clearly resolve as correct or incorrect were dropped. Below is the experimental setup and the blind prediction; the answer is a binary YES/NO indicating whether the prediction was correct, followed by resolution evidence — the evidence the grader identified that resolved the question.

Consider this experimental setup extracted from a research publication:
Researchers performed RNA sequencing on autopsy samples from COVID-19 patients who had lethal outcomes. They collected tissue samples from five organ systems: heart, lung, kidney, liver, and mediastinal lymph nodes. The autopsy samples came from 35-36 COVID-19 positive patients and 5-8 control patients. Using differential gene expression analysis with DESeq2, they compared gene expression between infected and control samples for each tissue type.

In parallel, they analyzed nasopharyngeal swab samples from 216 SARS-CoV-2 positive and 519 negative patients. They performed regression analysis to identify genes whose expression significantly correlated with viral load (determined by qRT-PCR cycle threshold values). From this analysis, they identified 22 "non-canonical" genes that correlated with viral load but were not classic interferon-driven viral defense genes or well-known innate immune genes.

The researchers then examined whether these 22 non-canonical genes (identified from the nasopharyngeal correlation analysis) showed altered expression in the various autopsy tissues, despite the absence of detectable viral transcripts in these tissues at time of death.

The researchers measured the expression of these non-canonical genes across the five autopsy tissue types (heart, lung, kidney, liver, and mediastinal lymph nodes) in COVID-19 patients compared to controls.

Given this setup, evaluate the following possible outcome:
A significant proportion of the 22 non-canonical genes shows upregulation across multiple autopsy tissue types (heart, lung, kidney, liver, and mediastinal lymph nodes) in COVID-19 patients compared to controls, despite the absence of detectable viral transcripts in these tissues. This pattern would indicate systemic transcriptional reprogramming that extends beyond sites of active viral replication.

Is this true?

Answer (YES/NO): NO